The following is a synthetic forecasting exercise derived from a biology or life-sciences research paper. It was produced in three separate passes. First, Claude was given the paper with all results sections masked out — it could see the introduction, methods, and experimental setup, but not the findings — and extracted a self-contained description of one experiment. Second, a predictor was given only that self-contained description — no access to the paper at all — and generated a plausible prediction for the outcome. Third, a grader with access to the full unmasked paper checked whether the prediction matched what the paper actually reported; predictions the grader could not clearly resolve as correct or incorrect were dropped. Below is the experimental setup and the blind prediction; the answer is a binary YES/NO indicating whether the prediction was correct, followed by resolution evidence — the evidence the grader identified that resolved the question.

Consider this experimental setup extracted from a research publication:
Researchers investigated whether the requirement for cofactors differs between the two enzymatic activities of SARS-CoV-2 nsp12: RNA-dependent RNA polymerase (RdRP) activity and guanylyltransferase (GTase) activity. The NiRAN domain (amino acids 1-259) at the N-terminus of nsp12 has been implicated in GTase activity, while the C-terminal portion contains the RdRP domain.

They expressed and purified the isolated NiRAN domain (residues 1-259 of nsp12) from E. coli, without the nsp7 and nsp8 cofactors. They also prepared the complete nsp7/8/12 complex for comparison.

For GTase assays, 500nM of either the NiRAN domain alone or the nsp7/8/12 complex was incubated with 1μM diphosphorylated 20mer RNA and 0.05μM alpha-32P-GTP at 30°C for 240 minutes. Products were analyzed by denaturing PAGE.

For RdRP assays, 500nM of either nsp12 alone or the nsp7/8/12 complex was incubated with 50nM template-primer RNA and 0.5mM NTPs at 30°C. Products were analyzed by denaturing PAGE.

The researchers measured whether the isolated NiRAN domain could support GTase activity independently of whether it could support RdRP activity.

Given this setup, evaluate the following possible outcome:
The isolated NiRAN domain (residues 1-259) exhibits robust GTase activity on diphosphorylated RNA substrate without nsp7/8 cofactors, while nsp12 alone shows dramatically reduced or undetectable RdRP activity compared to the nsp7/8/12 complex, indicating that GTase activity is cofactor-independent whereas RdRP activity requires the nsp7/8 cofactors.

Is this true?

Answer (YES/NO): YES